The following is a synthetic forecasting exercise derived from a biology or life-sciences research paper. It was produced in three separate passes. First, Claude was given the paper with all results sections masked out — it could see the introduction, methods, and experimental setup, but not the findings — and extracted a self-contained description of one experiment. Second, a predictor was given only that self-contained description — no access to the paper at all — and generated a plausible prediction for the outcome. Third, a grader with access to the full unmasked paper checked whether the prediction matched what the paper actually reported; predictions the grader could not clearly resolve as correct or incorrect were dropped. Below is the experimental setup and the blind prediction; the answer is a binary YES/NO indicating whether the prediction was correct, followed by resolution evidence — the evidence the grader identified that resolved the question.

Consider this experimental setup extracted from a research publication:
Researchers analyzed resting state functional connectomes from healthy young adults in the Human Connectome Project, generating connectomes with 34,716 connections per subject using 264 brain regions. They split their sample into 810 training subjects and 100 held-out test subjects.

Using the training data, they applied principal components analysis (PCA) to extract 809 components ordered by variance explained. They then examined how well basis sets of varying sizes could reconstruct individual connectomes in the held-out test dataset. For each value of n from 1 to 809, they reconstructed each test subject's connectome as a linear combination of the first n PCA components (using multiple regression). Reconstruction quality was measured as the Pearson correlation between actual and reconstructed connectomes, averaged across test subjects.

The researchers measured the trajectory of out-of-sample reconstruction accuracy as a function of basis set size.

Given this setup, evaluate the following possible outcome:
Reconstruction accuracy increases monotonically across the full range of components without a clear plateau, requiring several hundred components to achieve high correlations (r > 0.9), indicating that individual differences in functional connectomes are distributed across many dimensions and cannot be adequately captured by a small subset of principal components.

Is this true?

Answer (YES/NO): NO